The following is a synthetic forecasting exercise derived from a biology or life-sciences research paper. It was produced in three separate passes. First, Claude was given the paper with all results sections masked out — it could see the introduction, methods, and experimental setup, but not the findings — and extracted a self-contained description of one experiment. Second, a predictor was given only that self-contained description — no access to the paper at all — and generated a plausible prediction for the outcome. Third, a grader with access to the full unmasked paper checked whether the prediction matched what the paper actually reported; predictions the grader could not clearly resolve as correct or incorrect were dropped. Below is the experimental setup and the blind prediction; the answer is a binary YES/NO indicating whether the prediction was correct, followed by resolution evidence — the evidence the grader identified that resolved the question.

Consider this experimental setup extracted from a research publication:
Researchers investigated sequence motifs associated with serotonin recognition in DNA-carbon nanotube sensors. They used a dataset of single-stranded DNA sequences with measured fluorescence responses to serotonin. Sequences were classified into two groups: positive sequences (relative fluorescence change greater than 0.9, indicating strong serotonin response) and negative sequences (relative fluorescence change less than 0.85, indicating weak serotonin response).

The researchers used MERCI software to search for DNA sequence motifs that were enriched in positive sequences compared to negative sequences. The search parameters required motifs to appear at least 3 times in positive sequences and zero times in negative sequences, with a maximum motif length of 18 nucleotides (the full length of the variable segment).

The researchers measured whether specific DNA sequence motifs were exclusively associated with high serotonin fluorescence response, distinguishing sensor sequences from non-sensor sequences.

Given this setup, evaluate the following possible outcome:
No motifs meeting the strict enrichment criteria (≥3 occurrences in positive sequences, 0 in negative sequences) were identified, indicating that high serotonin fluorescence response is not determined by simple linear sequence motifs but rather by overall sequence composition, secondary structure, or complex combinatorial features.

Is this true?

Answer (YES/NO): NO